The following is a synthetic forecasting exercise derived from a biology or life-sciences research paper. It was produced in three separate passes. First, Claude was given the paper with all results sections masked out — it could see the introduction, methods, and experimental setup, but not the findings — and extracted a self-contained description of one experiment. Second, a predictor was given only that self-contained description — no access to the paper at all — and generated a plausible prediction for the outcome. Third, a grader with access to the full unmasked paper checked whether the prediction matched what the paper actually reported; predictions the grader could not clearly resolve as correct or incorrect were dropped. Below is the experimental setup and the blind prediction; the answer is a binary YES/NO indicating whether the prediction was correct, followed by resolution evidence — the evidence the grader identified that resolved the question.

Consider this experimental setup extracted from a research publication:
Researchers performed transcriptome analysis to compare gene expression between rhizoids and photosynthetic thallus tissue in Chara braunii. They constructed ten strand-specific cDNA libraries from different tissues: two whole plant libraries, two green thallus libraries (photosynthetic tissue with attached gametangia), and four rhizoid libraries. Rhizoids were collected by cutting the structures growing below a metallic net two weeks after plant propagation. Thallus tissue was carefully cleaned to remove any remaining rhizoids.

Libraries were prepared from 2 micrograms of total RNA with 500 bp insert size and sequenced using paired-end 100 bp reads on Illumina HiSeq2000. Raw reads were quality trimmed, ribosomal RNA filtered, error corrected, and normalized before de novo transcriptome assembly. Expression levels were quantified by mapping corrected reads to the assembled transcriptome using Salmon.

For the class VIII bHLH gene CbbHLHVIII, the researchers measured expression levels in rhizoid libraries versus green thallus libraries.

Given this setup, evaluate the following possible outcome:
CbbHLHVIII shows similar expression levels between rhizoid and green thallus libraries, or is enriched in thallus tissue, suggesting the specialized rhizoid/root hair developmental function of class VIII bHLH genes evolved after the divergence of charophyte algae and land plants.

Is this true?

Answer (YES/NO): YES